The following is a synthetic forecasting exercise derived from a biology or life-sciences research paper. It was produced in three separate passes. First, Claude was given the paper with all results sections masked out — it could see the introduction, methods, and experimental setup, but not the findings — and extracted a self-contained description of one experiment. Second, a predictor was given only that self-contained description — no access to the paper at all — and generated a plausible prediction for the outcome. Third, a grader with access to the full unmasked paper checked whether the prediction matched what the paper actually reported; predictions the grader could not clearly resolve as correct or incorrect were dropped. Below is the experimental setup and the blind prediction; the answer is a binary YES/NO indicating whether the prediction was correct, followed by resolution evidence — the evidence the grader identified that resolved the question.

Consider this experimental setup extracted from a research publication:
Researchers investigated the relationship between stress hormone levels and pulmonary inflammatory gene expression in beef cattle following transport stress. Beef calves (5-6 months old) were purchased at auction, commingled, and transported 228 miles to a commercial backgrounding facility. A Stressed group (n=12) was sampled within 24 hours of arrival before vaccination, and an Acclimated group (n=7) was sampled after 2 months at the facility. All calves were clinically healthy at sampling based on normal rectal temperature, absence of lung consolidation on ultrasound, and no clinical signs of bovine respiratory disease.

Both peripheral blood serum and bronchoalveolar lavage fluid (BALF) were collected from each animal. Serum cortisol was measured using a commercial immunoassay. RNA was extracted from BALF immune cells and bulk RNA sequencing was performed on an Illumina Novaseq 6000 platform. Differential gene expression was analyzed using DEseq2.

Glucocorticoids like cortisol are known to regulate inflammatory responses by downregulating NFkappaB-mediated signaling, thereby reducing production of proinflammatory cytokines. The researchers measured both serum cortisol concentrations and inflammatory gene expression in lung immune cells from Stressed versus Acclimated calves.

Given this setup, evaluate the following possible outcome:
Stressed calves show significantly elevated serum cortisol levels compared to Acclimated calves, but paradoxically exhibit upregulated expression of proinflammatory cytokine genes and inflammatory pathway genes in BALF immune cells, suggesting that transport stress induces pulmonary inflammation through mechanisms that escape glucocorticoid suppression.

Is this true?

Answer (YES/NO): NO